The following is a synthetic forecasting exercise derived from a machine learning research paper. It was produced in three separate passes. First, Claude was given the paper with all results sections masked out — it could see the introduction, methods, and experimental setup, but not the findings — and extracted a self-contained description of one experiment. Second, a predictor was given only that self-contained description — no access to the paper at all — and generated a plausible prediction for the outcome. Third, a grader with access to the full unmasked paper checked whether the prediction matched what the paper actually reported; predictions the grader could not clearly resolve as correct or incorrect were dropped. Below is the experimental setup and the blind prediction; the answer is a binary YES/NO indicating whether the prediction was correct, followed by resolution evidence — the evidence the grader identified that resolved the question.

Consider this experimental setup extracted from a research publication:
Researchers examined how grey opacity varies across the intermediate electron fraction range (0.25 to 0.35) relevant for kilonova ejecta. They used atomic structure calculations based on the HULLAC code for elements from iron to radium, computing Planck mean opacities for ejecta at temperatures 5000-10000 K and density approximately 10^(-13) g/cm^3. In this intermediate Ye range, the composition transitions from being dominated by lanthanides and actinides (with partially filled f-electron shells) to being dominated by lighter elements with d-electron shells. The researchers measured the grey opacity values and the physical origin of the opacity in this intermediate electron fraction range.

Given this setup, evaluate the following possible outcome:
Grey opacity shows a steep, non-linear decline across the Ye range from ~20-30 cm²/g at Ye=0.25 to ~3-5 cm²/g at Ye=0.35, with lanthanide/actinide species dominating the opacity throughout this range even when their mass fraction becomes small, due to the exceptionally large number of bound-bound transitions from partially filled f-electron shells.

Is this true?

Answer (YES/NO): NO